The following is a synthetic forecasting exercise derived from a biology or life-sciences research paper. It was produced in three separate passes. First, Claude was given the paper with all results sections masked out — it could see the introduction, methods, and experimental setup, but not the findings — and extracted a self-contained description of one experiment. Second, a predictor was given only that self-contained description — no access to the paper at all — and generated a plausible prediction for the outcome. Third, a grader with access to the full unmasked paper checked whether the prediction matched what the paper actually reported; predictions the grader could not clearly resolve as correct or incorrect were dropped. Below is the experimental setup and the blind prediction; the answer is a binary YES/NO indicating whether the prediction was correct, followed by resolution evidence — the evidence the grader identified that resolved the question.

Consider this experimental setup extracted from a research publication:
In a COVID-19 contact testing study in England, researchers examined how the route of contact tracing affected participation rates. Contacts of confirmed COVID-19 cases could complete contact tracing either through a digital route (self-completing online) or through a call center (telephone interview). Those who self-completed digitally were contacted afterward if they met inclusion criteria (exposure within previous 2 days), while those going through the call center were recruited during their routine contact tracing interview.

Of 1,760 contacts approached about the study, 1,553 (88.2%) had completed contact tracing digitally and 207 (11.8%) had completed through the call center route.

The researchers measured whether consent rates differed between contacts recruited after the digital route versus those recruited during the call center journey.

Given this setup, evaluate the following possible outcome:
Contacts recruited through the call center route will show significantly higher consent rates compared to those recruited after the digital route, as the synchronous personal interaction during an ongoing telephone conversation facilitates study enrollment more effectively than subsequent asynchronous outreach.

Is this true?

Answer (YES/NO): YES